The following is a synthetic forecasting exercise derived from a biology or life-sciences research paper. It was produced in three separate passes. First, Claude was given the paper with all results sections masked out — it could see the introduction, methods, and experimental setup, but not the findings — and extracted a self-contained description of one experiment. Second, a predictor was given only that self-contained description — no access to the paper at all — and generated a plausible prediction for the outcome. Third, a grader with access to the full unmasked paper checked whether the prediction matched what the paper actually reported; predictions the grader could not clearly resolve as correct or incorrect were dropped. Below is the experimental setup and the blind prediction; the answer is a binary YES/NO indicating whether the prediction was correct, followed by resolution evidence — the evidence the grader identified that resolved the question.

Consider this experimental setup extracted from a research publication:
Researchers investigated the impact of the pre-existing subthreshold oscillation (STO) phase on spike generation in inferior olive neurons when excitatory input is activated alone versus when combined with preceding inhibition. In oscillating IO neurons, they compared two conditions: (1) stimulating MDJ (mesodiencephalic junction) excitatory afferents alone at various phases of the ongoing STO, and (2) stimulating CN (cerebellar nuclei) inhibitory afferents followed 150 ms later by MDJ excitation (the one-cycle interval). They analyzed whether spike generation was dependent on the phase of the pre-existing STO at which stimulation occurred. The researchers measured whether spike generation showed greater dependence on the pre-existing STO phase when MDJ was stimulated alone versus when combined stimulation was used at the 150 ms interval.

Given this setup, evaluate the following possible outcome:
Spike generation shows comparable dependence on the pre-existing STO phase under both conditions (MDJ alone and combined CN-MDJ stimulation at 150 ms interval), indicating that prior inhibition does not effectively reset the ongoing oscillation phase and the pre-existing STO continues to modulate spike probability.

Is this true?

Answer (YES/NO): NO